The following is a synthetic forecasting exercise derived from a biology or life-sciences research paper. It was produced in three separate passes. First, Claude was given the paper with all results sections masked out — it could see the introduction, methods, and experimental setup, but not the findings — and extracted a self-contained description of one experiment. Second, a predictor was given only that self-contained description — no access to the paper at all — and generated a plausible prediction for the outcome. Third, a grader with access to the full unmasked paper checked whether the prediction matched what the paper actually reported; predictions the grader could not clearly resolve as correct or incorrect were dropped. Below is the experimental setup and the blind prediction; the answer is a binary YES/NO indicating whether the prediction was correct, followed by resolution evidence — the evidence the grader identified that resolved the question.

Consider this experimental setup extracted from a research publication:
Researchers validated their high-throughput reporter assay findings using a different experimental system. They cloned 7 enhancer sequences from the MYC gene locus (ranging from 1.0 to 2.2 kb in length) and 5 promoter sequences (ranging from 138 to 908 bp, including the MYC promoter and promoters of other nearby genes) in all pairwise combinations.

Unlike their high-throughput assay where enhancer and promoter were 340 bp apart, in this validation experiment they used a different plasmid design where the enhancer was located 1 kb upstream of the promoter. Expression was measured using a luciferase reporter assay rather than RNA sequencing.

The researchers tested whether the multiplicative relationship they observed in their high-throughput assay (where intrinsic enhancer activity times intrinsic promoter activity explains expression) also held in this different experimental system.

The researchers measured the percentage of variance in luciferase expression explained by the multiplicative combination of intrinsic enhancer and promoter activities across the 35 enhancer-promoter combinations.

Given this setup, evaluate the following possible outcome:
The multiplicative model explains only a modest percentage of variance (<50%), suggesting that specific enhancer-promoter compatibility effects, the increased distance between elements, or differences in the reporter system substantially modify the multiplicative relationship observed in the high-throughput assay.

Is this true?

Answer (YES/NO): NO